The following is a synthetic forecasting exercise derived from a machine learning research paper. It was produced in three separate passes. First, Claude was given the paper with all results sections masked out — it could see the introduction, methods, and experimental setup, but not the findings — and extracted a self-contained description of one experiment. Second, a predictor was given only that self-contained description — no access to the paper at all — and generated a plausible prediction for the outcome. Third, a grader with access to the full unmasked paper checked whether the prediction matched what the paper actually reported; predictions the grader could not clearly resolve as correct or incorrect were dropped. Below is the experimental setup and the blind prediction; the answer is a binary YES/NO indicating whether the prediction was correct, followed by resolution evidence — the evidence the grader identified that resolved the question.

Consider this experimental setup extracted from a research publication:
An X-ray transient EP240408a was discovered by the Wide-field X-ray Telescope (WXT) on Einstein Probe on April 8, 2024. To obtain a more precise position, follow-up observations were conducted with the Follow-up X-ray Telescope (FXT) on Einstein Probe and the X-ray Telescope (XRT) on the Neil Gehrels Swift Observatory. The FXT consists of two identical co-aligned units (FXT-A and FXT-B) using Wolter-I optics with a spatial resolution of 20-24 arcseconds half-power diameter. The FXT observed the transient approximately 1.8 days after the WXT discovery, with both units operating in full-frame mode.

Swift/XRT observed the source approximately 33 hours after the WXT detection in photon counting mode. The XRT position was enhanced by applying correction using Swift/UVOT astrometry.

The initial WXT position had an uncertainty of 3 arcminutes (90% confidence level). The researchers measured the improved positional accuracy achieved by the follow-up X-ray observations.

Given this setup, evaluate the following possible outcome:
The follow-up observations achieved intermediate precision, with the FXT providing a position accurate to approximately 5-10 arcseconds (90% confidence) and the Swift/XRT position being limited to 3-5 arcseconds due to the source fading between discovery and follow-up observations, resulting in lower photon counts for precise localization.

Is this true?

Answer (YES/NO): NO